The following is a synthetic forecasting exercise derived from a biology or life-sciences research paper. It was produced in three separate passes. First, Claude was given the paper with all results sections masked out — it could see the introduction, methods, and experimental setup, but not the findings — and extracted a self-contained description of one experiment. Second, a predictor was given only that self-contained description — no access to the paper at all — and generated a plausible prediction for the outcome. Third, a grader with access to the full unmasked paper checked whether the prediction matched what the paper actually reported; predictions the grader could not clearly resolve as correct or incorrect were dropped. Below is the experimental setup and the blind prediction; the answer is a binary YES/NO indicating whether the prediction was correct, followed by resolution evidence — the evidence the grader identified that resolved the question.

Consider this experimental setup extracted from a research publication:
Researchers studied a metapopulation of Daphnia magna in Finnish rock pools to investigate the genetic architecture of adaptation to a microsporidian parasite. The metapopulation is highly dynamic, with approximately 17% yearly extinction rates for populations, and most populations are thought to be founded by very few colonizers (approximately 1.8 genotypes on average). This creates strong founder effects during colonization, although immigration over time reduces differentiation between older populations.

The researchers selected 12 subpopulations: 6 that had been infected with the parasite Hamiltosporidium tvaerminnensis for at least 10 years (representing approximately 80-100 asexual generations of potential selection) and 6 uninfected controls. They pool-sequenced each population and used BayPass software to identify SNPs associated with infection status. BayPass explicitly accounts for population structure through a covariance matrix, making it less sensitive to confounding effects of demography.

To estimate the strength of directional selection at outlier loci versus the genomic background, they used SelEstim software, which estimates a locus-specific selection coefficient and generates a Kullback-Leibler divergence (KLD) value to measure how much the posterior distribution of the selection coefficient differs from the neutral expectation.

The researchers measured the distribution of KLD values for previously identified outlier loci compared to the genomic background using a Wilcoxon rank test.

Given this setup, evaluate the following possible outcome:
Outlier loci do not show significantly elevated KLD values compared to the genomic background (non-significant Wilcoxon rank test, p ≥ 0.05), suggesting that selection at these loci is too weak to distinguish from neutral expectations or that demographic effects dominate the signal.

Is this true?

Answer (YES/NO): NO